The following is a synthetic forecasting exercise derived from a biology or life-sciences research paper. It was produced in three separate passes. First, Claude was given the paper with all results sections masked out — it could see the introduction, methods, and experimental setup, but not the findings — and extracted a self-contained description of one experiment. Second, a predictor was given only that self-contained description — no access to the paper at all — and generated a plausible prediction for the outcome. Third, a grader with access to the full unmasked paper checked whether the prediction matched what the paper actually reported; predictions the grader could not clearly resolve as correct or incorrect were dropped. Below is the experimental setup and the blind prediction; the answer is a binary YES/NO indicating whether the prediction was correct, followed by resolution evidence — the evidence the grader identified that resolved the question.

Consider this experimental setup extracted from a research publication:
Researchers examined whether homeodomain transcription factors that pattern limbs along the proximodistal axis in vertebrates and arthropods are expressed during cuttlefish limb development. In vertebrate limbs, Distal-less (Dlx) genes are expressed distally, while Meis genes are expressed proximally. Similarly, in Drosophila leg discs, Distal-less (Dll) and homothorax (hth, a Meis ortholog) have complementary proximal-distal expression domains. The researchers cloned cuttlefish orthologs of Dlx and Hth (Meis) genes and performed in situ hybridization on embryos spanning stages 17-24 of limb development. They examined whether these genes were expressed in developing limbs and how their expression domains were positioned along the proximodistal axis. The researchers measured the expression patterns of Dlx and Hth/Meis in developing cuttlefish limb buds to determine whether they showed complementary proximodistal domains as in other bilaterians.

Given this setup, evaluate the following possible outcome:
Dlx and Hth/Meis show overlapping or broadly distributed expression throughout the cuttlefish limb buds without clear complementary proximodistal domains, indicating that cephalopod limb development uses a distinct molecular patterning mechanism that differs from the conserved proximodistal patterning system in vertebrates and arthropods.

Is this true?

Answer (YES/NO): NO